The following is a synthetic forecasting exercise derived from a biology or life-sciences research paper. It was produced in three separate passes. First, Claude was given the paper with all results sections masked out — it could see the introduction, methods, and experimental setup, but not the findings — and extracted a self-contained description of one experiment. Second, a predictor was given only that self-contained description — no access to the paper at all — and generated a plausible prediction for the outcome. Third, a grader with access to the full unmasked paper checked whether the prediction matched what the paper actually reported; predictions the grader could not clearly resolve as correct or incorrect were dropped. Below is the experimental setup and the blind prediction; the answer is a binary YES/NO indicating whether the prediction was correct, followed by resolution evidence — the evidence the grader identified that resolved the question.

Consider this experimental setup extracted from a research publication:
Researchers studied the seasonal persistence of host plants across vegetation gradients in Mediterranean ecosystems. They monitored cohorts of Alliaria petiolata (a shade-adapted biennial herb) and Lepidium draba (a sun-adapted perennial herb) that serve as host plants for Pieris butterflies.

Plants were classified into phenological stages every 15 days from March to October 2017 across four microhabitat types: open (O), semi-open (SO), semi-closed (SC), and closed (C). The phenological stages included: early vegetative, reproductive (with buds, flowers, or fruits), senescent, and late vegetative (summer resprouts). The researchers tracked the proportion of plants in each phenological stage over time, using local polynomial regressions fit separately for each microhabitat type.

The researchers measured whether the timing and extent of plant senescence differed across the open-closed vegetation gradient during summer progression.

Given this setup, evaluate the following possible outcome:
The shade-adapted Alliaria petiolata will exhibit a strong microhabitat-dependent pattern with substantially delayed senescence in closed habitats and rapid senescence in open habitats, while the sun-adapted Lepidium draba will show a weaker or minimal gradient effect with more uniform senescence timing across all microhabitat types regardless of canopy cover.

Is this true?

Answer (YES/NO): NO